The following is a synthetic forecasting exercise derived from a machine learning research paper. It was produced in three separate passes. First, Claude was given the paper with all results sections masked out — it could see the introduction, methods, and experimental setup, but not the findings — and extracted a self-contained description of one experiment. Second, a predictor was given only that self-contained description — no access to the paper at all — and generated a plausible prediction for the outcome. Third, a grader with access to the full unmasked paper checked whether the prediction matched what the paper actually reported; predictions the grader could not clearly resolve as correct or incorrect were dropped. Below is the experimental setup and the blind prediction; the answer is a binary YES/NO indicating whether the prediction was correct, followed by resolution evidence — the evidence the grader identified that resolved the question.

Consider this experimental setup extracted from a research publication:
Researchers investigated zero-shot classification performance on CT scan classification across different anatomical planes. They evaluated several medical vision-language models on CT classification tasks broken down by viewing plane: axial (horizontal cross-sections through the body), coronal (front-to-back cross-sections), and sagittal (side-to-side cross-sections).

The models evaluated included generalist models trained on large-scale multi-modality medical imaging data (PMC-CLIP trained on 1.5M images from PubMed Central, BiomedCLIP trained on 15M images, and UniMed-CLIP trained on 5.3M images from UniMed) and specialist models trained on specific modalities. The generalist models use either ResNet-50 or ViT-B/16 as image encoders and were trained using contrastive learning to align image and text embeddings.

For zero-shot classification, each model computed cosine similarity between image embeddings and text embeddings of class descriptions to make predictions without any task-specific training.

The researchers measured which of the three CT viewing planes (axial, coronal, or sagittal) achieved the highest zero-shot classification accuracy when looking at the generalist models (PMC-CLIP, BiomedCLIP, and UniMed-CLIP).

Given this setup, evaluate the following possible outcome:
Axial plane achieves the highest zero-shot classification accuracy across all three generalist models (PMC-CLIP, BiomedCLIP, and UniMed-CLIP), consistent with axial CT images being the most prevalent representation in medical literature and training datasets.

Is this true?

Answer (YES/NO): YES